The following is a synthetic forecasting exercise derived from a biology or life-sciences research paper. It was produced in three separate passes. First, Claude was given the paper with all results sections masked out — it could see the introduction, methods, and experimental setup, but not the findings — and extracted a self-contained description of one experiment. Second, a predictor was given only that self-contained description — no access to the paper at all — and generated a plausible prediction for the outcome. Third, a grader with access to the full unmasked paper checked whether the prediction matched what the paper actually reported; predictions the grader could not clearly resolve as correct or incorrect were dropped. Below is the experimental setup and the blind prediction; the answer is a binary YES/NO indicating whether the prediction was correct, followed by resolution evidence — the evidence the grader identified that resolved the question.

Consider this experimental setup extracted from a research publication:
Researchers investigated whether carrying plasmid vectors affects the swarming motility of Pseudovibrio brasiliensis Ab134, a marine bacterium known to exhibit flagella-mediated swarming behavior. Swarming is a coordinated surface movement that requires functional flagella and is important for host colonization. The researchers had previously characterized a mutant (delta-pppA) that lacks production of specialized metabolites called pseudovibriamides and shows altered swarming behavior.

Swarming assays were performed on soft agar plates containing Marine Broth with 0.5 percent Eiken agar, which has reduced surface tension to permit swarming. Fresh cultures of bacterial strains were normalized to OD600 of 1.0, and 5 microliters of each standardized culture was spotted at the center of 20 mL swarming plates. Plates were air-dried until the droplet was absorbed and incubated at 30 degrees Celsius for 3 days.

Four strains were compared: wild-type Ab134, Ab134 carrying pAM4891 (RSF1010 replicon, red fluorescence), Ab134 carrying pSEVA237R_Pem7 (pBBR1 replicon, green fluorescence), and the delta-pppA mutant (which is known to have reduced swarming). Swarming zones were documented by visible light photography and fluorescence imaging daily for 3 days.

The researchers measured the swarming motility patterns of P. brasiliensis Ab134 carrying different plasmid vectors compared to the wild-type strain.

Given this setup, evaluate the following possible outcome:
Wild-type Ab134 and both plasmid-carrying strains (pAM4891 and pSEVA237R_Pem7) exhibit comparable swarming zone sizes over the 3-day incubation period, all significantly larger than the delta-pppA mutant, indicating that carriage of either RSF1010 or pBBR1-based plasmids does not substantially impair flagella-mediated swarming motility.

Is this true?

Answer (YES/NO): NO